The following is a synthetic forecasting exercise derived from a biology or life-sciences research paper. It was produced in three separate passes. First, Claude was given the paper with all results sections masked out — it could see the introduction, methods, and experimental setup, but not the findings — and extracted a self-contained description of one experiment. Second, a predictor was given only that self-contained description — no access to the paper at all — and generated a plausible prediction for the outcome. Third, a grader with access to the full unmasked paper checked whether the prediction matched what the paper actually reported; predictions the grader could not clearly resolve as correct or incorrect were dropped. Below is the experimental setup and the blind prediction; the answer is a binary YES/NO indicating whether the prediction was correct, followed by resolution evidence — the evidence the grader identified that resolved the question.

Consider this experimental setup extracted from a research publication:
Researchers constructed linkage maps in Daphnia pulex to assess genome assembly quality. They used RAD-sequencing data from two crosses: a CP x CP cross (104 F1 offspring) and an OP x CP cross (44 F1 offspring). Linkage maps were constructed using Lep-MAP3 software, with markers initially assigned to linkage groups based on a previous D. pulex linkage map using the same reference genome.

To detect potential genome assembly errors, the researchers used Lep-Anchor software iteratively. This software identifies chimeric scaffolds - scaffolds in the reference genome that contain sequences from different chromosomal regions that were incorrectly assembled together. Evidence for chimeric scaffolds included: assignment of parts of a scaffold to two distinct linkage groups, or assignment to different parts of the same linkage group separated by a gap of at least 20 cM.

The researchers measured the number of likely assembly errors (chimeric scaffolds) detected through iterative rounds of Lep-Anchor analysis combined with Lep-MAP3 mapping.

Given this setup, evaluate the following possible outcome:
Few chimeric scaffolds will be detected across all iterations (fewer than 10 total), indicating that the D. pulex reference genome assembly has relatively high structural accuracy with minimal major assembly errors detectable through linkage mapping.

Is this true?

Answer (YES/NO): NO